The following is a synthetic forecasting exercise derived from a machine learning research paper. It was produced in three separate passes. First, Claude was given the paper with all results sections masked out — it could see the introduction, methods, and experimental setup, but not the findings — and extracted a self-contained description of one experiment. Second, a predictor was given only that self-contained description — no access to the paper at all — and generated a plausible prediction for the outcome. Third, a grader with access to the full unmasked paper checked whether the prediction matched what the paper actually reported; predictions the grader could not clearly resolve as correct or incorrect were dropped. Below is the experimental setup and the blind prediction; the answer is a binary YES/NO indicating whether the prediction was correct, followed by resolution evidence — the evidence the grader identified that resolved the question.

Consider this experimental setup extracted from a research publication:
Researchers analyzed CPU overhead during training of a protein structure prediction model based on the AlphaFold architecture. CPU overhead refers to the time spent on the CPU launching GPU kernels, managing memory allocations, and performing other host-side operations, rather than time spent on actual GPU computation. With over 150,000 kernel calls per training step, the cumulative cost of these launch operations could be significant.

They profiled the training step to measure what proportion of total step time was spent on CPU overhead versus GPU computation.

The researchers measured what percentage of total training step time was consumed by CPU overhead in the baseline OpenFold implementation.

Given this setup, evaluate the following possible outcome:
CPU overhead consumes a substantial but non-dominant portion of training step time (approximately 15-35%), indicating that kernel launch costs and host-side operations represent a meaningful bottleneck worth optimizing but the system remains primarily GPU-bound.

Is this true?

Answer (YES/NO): NO